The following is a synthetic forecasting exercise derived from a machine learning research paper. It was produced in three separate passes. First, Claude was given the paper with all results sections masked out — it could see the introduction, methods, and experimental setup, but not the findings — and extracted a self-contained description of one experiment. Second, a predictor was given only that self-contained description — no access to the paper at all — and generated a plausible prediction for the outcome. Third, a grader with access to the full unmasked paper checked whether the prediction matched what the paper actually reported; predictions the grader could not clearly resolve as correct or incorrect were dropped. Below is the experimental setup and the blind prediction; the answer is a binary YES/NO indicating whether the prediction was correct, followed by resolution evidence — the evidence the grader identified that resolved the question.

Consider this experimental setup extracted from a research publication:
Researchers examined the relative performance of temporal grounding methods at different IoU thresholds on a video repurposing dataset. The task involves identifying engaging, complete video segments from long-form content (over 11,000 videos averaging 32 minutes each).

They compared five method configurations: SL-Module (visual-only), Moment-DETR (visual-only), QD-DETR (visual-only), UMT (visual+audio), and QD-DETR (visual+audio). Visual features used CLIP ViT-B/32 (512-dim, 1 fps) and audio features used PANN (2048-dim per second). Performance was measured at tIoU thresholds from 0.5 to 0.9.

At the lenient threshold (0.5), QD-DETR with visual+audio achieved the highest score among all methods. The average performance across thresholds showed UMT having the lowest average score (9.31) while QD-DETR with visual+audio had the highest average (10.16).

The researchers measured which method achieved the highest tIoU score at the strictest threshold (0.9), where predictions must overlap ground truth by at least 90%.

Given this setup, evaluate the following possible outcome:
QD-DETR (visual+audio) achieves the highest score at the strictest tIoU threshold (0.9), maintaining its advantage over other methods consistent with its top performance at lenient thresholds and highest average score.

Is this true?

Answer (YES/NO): NO